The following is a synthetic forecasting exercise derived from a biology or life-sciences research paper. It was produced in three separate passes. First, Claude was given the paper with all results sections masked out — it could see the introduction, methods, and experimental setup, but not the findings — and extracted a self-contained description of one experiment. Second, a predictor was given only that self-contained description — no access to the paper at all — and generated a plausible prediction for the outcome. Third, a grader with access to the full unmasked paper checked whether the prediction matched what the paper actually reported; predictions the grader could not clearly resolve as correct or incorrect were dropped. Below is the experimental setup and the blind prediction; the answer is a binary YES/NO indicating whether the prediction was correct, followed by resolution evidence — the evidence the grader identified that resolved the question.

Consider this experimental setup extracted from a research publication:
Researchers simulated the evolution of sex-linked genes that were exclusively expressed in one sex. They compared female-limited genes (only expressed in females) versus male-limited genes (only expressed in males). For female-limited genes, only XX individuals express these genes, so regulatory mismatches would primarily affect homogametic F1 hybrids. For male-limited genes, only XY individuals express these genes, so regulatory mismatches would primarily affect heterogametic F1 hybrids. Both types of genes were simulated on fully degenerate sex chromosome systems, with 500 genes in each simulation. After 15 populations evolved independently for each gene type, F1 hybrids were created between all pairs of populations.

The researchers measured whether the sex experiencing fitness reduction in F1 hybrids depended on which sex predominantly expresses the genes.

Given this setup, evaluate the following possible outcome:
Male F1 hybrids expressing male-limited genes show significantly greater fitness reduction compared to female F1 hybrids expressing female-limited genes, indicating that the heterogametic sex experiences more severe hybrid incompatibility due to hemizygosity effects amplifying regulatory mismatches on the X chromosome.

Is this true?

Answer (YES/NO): NO